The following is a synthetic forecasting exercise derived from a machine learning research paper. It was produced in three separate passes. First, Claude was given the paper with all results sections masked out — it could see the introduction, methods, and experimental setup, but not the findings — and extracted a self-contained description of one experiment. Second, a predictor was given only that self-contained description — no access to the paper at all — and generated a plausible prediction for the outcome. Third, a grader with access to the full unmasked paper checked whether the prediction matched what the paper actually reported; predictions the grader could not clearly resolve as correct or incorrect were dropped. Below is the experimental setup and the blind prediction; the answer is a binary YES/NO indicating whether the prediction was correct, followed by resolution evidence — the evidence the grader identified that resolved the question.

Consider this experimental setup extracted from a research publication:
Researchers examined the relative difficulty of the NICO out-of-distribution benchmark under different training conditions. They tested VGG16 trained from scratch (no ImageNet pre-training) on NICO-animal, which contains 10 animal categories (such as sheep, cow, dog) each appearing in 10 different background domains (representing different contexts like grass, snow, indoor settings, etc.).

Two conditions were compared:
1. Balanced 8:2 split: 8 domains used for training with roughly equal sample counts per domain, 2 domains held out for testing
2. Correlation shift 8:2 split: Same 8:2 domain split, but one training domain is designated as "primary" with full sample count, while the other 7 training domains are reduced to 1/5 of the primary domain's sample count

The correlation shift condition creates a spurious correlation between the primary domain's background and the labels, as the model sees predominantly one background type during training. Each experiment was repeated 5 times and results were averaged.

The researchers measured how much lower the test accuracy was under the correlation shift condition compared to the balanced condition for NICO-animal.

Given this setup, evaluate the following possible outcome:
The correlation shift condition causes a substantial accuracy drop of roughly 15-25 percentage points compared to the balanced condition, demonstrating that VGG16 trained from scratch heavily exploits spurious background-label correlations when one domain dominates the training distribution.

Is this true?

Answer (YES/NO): NO